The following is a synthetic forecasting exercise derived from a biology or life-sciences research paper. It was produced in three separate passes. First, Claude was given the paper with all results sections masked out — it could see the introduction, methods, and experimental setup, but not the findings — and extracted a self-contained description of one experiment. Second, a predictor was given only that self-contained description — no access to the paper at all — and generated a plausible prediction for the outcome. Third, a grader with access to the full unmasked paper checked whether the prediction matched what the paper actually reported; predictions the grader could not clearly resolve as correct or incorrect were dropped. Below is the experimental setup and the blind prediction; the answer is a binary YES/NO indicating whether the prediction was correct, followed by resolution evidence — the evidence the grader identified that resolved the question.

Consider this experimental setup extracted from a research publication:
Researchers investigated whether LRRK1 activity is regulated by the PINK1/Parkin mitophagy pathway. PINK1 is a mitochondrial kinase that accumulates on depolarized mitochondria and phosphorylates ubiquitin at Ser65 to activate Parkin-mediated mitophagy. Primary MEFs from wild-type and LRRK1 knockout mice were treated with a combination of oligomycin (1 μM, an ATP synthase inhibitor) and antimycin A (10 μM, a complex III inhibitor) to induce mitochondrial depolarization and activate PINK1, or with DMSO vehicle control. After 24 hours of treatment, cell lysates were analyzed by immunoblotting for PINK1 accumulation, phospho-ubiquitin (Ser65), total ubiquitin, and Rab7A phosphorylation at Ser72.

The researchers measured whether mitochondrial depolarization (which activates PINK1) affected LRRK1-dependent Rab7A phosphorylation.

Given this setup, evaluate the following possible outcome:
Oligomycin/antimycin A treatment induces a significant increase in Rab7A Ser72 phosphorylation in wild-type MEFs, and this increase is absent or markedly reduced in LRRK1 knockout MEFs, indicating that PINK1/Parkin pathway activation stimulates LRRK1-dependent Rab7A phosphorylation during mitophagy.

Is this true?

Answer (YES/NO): NO